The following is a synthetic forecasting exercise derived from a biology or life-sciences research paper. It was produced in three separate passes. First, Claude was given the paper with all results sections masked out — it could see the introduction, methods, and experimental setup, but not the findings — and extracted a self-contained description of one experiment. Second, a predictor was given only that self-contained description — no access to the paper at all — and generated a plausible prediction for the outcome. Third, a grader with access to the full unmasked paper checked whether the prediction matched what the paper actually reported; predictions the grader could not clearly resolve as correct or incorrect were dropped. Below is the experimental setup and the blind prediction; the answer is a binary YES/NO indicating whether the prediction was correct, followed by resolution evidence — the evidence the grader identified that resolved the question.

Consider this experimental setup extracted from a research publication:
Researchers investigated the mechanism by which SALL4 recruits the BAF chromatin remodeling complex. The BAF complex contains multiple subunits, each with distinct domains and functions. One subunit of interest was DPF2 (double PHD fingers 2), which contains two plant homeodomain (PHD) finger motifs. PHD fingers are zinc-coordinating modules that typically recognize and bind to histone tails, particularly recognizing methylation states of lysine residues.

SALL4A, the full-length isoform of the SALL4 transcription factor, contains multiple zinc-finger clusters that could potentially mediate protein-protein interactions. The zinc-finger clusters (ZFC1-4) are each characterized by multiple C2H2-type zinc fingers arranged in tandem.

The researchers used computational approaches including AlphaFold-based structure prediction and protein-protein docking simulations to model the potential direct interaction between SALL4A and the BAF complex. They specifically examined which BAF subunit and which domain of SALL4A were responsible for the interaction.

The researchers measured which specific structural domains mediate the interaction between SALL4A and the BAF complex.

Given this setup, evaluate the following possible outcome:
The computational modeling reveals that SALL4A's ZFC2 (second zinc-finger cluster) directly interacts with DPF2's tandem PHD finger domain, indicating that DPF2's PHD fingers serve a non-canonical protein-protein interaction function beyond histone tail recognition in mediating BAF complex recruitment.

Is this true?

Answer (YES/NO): NO